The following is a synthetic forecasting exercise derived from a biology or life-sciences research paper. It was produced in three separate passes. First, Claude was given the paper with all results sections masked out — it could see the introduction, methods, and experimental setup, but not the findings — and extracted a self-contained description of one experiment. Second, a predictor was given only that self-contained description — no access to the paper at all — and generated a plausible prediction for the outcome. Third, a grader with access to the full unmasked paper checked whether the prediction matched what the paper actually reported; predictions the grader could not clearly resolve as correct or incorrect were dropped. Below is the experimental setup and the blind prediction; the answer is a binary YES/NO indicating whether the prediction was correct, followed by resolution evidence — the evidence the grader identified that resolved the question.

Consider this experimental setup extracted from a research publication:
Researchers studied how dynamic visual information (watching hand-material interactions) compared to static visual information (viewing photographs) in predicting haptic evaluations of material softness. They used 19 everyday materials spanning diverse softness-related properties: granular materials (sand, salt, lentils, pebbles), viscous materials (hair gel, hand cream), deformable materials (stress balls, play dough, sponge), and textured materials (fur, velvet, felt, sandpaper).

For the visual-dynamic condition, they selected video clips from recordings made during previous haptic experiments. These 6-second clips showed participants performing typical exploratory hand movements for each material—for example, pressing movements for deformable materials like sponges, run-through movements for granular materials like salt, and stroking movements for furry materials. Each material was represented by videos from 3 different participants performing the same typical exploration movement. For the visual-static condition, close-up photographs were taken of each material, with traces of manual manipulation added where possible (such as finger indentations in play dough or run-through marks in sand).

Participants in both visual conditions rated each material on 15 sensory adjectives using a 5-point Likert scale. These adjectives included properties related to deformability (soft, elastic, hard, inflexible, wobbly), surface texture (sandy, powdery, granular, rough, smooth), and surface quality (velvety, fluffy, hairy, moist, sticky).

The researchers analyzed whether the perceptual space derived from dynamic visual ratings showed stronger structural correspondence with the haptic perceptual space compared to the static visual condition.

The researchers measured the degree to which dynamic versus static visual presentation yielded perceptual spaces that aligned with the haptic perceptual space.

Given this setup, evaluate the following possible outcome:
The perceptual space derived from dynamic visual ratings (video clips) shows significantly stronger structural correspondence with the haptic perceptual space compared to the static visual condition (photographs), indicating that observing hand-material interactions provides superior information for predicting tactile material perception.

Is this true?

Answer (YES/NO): YES